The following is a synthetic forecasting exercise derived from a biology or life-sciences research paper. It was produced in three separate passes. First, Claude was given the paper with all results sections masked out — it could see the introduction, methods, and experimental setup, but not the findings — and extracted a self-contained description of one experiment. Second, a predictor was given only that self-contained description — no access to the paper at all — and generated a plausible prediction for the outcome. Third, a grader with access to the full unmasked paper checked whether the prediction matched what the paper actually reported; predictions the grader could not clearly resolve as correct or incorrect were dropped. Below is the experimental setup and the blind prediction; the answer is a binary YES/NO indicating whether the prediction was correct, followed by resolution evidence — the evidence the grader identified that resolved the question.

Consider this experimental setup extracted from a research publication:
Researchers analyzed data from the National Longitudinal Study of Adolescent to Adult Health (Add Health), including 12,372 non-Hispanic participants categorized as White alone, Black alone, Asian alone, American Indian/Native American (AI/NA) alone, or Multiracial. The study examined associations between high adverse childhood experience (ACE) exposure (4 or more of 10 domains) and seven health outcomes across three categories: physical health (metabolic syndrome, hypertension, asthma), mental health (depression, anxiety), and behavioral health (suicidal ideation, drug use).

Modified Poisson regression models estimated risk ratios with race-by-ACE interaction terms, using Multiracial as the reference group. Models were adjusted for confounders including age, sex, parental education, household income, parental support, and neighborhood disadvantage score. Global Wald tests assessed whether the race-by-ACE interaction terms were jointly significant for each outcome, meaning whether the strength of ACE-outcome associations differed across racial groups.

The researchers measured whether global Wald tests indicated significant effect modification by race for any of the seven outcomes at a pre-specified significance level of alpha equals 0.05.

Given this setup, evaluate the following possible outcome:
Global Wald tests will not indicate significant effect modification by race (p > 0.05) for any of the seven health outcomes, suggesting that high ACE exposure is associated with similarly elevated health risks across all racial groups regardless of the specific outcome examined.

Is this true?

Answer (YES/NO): NO